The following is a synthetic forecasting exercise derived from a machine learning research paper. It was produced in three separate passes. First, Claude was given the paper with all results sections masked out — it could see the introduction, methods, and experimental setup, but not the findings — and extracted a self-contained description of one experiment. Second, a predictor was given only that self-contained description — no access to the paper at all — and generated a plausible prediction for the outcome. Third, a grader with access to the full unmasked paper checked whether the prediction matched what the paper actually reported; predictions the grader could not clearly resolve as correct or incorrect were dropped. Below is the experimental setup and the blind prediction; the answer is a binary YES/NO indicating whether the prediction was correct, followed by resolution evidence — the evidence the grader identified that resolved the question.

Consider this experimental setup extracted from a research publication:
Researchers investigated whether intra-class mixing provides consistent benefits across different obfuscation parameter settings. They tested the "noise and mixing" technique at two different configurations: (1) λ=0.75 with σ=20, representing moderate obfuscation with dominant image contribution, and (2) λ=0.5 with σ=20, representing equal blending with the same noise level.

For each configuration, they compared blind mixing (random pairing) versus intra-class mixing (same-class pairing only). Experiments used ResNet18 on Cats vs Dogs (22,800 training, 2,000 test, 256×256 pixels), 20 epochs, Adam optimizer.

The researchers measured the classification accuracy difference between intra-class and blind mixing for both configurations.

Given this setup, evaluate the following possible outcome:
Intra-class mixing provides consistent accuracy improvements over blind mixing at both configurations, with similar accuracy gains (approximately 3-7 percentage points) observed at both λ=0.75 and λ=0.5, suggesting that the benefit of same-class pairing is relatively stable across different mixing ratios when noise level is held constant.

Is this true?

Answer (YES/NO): NO